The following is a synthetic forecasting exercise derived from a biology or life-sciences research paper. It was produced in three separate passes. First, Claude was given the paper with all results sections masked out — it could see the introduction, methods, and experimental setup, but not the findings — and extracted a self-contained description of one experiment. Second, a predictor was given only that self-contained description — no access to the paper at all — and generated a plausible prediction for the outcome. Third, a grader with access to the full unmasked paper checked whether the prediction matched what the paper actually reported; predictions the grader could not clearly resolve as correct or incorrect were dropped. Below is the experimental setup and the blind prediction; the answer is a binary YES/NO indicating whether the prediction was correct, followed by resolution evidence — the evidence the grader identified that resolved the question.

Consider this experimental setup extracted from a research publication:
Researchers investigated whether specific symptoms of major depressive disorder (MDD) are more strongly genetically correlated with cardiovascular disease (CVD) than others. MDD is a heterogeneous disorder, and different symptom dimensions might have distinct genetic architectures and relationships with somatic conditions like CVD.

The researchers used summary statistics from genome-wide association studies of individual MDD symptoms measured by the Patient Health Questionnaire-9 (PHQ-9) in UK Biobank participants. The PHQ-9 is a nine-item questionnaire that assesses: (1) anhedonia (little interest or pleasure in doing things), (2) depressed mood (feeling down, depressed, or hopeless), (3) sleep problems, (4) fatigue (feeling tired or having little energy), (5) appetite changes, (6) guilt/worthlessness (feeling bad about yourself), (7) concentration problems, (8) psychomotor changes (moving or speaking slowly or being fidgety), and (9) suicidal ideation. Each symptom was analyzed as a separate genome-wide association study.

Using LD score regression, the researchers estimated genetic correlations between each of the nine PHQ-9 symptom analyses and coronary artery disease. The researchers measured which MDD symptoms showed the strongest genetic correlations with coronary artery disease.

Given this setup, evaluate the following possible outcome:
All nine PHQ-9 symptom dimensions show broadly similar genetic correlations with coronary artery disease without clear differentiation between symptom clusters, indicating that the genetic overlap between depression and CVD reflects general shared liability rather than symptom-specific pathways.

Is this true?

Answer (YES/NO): NO